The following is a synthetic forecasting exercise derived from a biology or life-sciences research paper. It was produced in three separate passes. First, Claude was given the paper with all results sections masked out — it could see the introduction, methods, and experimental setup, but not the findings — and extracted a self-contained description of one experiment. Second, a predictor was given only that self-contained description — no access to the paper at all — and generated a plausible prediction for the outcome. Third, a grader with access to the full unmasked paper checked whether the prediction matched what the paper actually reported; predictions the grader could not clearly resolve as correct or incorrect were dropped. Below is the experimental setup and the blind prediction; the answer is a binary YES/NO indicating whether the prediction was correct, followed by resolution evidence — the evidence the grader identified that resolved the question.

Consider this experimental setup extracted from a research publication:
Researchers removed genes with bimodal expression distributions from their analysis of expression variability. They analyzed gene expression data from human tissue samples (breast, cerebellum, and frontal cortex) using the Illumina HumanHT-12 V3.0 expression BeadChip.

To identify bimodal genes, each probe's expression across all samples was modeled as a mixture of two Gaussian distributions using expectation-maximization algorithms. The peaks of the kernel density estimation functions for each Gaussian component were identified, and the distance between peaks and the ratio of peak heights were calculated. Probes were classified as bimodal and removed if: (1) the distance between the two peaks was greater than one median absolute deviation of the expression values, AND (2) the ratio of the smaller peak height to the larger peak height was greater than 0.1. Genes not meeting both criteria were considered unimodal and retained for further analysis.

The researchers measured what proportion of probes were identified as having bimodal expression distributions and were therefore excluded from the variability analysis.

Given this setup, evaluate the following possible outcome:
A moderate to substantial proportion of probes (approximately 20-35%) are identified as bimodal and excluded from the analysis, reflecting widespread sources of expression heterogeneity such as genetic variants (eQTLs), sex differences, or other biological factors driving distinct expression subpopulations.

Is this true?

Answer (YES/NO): NO